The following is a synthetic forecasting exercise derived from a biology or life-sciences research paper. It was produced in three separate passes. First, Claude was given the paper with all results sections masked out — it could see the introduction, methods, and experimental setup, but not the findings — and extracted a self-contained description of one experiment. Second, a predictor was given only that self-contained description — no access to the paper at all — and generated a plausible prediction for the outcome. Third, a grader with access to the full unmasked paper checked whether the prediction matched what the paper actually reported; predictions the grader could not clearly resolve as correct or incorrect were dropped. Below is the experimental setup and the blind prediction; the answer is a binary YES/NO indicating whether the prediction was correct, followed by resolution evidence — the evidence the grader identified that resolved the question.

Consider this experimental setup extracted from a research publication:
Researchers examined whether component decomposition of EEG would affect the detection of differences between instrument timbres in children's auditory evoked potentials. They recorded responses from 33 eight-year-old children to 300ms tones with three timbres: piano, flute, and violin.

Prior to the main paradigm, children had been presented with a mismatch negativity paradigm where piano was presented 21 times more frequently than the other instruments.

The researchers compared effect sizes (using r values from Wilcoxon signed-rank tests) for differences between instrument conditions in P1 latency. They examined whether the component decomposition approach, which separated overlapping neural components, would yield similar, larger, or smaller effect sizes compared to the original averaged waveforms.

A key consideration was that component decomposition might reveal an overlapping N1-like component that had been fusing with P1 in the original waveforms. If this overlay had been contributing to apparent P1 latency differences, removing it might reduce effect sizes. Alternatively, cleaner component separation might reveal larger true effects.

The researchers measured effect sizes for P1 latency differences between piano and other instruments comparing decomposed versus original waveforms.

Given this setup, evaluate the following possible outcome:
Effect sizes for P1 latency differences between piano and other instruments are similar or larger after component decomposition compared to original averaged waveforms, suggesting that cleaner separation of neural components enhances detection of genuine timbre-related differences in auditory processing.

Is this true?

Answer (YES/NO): NO